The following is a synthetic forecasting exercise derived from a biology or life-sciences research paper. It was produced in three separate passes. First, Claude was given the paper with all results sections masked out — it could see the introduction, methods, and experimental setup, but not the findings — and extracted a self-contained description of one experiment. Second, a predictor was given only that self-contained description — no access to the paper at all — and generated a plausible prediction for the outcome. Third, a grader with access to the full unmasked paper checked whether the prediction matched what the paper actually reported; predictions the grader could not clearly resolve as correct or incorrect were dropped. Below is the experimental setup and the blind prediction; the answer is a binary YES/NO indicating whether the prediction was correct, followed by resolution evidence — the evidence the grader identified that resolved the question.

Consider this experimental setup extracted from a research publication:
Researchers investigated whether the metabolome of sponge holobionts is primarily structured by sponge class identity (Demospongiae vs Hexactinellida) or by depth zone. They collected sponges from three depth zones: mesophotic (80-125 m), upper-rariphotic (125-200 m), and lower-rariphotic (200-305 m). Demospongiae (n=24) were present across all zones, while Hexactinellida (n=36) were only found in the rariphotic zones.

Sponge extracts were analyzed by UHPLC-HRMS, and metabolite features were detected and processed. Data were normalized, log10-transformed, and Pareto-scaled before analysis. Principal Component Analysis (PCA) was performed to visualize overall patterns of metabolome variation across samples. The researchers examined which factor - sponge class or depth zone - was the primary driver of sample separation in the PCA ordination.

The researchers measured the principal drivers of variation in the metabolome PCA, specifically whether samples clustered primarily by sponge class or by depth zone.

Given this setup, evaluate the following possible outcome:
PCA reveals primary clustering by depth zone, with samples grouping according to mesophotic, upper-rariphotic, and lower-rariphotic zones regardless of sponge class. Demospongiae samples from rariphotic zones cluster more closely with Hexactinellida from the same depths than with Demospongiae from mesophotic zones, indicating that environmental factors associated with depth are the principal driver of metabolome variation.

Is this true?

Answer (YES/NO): NO